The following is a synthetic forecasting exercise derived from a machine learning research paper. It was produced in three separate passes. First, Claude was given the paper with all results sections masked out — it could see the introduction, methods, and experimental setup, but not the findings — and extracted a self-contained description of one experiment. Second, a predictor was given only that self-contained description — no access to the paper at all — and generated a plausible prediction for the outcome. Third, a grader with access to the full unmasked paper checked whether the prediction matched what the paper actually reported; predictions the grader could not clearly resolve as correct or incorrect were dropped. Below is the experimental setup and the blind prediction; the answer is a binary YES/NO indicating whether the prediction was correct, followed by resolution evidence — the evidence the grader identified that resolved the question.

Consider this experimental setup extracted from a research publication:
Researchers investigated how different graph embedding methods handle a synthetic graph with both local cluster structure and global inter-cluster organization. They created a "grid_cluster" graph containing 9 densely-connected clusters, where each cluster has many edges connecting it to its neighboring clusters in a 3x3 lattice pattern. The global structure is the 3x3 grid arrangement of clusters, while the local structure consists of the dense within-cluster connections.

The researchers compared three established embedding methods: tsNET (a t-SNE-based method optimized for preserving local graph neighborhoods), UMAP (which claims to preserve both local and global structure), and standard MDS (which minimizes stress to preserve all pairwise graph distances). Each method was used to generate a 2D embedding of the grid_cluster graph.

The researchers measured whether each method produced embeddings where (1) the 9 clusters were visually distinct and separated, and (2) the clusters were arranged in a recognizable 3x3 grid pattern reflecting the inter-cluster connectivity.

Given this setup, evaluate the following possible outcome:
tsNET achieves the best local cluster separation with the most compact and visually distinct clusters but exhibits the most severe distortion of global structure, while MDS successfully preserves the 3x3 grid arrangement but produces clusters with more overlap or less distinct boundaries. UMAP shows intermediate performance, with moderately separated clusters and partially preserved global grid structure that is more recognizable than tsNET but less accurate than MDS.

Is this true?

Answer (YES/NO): NO